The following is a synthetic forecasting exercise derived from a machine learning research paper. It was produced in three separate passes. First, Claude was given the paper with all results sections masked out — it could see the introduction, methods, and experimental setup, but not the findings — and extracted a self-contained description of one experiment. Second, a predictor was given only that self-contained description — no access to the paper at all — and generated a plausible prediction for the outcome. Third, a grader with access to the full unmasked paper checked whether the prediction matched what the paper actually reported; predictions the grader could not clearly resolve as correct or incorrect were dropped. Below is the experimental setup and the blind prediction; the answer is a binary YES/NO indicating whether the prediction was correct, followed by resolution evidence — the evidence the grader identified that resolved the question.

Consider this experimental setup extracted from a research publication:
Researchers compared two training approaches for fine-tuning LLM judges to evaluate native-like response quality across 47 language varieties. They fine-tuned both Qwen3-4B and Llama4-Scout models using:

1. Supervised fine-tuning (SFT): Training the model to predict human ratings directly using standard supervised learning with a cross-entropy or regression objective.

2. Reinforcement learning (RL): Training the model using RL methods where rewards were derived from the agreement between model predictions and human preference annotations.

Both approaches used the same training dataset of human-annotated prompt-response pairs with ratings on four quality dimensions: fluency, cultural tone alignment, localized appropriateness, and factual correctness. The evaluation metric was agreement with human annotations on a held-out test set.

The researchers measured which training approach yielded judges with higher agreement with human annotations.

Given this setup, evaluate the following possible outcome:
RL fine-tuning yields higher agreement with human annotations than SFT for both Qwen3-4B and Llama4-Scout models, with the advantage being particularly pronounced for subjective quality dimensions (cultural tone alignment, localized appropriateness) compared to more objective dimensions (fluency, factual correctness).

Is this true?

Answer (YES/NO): NO